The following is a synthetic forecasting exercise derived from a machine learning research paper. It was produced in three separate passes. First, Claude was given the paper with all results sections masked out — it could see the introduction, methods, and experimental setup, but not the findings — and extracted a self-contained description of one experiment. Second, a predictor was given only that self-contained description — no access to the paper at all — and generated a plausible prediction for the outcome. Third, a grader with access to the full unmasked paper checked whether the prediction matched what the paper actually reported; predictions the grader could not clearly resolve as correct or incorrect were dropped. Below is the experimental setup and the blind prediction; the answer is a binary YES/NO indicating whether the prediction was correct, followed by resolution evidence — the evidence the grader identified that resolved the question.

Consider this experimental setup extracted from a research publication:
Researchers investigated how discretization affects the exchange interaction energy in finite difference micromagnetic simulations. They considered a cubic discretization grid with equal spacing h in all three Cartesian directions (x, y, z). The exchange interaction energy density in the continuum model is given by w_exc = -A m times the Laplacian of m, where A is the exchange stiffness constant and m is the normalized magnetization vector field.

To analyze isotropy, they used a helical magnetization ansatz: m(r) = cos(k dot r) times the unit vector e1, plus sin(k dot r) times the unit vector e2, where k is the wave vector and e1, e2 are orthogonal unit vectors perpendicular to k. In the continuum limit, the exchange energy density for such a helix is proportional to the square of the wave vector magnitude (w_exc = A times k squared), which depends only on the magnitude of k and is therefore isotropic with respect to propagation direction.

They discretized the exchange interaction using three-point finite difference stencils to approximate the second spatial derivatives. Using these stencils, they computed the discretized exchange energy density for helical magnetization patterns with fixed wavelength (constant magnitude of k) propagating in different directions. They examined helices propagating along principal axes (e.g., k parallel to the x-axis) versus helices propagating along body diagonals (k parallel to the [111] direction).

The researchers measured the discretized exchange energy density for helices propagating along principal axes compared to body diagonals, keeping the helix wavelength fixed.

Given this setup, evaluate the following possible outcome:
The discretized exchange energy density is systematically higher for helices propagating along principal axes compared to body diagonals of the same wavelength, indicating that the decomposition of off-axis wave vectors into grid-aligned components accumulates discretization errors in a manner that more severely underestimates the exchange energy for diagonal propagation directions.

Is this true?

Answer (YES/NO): NO